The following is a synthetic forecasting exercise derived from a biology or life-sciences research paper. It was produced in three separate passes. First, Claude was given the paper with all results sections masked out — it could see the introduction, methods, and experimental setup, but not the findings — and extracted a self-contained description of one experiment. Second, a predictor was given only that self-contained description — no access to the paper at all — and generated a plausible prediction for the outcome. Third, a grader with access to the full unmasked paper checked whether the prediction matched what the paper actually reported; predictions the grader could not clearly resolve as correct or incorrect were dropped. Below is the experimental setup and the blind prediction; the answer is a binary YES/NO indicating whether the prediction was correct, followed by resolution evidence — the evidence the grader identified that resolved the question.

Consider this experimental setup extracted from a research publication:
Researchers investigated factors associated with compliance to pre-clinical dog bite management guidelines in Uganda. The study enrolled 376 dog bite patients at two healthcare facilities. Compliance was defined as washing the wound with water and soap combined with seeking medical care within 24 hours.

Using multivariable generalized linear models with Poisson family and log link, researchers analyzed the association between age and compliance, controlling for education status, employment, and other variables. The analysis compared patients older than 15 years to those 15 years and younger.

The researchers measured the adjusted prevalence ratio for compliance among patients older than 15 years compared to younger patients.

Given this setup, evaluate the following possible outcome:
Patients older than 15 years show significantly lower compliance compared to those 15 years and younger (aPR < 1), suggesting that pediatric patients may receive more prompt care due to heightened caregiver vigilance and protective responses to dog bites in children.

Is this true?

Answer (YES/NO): YES